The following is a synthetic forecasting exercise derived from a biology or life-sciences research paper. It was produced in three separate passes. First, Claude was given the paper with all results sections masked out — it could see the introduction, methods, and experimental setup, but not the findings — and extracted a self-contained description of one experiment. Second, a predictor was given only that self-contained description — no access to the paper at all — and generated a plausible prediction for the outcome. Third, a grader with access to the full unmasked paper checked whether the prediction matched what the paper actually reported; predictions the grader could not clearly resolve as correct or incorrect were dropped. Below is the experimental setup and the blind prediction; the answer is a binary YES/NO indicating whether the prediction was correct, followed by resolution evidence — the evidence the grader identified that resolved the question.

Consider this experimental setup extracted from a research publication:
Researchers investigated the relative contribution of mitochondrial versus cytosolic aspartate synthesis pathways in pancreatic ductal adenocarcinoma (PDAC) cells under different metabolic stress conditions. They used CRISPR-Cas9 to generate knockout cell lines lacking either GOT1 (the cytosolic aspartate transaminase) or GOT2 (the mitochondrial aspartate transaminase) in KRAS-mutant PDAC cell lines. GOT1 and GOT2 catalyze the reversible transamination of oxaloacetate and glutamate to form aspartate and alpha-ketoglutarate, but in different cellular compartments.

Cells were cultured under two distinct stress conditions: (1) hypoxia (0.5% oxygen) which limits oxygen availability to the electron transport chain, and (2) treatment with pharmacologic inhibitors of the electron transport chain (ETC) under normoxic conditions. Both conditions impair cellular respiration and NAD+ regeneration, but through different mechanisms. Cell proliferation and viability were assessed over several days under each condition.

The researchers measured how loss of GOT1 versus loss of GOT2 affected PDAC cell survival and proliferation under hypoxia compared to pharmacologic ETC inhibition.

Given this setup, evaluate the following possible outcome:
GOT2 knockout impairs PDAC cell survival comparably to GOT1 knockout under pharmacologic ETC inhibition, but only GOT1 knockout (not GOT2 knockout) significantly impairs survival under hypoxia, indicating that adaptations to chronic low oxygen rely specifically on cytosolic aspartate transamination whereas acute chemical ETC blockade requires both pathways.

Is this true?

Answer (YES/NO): NO